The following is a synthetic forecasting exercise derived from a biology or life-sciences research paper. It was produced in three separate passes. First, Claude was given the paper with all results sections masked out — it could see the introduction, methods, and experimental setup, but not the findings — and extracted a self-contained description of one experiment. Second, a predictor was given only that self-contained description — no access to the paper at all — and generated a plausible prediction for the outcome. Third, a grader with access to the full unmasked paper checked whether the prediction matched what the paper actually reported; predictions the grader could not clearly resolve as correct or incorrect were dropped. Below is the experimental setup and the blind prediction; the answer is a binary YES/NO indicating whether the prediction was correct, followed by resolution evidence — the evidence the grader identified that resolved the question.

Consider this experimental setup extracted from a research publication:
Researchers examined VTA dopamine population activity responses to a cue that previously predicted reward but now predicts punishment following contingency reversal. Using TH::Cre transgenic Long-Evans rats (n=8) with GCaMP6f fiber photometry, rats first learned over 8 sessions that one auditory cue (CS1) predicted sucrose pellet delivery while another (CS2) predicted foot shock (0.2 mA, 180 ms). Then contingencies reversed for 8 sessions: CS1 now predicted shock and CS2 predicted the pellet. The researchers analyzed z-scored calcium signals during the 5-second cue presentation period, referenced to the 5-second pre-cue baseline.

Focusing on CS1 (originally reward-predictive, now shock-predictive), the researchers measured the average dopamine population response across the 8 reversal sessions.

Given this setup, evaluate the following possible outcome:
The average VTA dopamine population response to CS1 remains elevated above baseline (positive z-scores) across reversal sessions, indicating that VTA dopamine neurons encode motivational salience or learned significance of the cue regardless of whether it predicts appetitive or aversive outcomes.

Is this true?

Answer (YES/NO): NO